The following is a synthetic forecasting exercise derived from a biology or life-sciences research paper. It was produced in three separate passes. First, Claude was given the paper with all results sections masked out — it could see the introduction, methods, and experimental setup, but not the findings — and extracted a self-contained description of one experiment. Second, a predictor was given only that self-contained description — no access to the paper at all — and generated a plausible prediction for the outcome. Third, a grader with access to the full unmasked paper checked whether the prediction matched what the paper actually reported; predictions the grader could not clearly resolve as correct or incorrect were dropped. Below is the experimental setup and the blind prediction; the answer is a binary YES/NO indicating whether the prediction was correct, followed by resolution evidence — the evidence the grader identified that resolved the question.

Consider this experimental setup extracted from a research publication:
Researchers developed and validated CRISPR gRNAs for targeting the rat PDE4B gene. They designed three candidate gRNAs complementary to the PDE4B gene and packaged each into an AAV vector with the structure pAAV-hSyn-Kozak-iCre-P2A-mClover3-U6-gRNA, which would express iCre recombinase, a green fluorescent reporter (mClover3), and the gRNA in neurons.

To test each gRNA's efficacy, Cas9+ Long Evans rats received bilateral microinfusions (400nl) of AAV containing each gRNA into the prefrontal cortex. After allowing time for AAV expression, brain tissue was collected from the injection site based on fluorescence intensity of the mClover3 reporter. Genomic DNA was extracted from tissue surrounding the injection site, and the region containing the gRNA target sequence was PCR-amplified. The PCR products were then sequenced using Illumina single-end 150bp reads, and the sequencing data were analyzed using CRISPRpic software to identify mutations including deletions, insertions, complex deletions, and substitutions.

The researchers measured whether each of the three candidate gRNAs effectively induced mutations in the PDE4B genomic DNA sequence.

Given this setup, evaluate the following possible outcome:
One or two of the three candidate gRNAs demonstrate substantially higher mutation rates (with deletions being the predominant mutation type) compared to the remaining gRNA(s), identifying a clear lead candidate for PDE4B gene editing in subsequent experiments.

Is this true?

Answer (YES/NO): NO